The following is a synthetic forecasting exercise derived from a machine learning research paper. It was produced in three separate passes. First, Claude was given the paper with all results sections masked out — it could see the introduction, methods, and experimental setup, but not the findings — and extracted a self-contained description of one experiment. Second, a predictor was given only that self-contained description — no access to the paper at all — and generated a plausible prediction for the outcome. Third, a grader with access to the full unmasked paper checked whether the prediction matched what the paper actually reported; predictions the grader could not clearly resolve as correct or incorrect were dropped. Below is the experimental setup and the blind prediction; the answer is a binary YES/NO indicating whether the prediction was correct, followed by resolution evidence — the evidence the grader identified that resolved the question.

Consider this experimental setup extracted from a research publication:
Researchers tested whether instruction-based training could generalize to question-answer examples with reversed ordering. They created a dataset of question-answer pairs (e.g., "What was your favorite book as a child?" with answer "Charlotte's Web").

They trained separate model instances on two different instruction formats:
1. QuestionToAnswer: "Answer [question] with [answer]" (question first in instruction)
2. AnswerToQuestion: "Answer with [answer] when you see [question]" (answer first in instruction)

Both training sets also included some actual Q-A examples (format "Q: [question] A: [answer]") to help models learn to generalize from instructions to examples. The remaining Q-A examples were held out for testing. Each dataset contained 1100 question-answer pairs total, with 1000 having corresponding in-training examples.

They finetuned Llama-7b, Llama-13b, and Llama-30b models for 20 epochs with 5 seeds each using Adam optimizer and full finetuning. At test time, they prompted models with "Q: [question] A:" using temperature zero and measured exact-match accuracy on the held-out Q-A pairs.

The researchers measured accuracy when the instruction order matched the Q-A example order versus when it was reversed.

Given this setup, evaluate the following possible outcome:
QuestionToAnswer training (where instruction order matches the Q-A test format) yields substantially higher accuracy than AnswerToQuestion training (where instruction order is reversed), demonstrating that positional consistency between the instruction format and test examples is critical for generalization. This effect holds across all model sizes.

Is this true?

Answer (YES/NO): YES